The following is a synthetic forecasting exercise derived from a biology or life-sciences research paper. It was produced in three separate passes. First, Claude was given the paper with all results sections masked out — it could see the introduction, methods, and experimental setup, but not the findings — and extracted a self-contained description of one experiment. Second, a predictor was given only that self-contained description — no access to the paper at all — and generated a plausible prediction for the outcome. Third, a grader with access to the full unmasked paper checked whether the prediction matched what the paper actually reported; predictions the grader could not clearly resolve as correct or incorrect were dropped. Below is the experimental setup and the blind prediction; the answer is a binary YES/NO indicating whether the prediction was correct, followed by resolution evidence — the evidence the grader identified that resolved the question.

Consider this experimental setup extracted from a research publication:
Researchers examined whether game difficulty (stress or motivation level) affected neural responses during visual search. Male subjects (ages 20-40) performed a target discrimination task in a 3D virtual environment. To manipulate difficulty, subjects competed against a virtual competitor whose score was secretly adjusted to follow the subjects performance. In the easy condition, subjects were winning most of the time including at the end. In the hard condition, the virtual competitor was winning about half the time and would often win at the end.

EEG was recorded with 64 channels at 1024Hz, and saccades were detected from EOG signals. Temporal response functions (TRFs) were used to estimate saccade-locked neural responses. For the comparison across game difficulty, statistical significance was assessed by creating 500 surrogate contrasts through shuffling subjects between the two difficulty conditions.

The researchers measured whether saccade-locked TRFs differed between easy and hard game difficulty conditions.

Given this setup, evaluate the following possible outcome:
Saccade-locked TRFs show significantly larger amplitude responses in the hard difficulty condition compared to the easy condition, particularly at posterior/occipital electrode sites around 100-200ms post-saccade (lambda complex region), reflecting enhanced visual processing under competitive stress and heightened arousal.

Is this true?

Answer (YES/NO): NO